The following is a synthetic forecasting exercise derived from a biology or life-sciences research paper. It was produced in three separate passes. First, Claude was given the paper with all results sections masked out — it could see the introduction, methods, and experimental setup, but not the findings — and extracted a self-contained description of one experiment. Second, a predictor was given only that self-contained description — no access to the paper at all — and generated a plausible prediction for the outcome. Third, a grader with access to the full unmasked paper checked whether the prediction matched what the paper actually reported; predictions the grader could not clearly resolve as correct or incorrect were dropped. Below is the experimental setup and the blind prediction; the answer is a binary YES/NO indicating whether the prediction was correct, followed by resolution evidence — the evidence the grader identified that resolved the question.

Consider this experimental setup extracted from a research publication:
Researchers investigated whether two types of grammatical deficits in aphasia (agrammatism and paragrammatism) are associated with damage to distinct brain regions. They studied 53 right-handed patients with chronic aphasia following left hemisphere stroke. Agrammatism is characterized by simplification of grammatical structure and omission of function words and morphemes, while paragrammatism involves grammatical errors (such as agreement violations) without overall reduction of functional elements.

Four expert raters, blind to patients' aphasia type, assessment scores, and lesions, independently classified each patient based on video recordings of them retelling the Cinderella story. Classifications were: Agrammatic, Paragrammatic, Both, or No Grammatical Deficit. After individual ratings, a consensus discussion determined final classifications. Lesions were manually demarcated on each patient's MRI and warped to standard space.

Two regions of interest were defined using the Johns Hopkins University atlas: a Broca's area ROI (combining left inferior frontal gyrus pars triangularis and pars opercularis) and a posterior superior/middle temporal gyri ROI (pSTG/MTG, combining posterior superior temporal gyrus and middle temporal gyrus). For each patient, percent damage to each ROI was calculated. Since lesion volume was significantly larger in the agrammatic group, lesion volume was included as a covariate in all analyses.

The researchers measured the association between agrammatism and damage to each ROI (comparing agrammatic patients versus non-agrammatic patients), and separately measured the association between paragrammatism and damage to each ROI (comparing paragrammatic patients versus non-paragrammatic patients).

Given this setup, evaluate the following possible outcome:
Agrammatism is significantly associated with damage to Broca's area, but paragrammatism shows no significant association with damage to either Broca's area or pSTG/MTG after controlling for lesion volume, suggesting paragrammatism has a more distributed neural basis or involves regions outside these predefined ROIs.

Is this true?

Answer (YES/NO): NO